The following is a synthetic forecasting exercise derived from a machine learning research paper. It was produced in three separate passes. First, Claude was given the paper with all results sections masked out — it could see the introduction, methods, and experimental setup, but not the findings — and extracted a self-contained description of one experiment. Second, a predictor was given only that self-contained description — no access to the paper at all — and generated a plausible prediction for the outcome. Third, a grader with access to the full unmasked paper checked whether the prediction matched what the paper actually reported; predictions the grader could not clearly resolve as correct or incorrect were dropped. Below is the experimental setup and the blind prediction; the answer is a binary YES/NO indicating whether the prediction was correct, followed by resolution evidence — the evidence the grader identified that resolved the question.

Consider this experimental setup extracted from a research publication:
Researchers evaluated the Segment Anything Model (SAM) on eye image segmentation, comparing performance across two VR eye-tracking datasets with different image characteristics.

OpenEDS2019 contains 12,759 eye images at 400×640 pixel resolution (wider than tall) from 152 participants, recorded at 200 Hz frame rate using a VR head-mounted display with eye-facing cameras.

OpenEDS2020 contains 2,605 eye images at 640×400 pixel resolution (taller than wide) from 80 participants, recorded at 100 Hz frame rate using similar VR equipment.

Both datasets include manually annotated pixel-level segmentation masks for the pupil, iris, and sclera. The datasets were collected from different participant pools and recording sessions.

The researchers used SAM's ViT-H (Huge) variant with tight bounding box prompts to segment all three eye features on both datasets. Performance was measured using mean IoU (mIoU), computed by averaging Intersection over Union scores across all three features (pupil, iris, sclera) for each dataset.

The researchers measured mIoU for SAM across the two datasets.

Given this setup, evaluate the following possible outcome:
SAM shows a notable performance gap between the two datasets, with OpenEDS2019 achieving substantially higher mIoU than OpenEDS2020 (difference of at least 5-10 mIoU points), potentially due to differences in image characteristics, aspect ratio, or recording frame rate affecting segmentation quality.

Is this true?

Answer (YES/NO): NO